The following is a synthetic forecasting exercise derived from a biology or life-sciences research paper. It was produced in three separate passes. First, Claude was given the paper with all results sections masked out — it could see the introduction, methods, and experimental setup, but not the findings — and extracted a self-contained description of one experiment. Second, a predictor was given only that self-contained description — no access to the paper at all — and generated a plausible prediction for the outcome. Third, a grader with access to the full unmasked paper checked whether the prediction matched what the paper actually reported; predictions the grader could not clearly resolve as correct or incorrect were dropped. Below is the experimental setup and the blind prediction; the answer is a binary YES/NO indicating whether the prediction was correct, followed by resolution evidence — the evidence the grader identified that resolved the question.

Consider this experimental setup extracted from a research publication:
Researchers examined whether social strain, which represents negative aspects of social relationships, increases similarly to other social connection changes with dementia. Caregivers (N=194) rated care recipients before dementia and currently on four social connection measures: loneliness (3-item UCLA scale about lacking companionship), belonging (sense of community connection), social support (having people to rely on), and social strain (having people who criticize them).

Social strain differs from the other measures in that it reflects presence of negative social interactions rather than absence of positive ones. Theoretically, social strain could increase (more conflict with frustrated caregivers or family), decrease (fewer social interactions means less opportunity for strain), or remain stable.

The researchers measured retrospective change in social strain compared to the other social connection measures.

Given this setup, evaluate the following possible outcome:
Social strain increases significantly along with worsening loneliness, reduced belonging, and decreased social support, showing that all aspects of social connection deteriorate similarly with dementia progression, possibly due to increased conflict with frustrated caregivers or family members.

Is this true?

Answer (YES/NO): NO